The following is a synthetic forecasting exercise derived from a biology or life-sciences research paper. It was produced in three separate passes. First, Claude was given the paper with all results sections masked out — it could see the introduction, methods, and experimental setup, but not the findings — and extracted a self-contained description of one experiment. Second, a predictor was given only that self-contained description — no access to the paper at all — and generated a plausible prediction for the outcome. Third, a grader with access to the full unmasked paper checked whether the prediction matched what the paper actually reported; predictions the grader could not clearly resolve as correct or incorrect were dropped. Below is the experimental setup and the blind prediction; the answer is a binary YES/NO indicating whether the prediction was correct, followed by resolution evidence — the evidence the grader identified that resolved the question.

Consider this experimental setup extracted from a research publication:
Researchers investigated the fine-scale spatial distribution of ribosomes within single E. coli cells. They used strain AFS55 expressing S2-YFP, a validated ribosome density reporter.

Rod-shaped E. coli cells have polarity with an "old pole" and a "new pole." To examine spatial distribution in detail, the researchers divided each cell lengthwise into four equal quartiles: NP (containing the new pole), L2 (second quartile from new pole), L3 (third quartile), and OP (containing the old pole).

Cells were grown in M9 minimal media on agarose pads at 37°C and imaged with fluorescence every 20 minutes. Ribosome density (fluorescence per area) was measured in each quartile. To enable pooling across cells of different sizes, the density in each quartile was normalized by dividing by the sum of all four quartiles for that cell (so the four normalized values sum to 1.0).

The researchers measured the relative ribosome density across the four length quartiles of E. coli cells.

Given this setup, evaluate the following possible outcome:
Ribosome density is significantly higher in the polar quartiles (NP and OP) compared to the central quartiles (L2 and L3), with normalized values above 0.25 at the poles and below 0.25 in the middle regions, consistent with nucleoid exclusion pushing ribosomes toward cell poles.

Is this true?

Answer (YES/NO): NO